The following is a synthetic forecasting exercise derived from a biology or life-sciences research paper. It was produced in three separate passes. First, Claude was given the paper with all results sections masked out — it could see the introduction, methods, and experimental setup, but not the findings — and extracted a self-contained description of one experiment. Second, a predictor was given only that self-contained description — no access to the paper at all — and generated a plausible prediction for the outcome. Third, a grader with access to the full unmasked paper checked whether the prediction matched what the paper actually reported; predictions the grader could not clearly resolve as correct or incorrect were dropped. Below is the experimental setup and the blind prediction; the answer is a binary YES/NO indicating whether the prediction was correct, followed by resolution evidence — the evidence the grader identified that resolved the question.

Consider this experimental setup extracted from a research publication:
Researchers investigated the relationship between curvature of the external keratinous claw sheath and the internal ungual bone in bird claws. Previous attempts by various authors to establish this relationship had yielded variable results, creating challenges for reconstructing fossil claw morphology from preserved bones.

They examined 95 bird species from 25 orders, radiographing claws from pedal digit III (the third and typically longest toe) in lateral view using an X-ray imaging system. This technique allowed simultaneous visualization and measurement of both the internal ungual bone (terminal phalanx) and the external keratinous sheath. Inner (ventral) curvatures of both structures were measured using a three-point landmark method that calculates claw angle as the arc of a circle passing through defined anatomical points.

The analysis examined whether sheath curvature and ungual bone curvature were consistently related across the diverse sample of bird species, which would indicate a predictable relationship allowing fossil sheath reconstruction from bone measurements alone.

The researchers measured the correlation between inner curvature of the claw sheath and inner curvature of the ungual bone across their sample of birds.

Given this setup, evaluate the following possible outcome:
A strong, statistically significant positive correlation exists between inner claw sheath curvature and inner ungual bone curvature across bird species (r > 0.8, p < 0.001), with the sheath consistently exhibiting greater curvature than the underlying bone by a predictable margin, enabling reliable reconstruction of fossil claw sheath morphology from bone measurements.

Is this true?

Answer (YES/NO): NO